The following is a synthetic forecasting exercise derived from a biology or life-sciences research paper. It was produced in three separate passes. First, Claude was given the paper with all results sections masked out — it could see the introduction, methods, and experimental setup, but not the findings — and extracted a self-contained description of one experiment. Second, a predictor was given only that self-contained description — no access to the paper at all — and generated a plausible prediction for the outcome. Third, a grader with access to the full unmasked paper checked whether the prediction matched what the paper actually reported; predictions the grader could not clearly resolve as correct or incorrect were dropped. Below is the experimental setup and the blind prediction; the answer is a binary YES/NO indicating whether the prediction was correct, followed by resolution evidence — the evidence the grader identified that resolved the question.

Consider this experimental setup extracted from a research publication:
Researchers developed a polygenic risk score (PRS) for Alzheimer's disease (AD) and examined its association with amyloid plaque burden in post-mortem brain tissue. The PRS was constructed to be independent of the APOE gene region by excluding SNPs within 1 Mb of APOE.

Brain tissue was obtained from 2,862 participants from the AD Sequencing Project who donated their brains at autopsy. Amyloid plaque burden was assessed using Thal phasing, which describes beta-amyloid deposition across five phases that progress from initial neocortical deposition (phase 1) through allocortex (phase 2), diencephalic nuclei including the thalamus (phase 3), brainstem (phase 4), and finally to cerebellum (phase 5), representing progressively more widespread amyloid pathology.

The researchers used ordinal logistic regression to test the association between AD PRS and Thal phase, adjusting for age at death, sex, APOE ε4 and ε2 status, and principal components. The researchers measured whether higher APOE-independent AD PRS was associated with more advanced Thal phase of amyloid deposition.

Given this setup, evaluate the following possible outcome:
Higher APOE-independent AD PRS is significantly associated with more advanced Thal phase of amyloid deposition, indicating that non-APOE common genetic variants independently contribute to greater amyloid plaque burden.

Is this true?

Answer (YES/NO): YES